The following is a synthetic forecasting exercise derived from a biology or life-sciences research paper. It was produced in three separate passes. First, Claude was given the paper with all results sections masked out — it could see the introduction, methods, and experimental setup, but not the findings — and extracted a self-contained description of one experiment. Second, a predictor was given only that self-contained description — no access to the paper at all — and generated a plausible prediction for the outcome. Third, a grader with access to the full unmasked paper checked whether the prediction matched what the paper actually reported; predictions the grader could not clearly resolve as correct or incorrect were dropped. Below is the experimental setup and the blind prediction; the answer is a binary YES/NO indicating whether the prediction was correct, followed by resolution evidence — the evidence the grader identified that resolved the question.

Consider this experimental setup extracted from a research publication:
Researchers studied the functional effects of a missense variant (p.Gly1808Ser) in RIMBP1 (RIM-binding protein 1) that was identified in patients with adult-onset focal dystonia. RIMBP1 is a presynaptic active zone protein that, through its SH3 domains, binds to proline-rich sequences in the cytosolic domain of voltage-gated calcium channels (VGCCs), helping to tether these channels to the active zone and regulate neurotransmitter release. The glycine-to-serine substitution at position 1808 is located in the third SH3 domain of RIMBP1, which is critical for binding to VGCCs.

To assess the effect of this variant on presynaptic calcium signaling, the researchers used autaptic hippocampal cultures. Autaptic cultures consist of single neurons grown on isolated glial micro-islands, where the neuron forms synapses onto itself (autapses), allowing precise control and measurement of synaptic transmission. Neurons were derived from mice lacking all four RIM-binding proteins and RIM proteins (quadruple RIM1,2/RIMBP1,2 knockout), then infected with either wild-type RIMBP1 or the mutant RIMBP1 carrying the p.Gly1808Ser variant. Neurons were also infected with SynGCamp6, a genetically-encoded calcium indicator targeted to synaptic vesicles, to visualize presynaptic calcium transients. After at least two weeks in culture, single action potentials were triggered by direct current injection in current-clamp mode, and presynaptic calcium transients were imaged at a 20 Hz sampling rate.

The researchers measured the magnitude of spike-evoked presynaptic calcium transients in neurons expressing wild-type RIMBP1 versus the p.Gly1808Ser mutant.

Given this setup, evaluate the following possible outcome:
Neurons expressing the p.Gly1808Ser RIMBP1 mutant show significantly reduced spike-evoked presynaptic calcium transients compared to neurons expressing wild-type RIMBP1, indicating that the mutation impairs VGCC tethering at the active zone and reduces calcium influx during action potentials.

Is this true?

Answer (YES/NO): NO